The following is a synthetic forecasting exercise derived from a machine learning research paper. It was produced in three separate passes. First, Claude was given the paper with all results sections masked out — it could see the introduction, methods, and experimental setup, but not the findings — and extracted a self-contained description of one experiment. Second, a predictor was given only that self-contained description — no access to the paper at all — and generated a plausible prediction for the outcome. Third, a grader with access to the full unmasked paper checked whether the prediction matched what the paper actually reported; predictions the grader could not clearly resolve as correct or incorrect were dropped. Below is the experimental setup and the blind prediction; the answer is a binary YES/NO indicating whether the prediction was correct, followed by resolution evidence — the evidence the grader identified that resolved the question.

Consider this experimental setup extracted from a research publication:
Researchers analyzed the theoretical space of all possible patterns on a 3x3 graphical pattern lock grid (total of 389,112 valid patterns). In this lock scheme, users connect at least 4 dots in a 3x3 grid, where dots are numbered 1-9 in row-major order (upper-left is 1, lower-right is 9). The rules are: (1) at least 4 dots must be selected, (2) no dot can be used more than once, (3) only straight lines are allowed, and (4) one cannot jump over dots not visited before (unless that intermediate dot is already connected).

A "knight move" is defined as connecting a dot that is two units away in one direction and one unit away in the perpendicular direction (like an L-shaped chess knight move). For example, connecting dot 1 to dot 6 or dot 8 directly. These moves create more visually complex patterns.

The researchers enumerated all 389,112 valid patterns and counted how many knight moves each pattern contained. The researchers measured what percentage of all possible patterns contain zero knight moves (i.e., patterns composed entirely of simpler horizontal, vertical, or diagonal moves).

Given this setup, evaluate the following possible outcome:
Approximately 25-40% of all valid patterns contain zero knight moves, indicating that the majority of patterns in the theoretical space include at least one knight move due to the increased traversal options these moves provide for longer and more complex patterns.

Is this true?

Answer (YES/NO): NO